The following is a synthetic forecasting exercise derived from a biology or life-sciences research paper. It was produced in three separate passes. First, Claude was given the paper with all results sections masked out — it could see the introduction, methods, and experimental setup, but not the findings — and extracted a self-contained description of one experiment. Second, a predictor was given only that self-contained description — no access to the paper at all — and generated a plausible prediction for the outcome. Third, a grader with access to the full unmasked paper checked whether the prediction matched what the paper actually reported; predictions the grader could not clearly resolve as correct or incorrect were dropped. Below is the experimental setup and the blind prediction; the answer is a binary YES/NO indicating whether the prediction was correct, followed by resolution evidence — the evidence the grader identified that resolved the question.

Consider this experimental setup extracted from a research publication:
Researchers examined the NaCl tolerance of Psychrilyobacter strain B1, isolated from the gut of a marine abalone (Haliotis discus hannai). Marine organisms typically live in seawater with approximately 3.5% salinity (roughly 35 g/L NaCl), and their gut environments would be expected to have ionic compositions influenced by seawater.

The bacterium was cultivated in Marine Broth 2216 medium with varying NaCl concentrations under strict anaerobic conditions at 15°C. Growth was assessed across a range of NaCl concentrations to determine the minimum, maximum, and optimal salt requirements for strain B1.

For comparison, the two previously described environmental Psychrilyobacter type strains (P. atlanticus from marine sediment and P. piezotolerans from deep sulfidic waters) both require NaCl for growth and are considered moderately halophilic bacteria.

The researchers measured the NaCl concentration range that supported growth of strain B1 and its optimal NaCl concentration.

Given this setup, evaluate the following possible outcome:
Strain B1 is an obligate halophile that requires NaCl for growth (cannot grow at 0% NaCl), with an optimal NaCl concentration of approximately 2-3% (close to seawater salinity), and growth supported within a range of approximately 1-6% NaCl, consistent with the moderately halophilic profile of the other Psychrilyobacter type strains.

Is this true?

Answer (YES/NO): NO